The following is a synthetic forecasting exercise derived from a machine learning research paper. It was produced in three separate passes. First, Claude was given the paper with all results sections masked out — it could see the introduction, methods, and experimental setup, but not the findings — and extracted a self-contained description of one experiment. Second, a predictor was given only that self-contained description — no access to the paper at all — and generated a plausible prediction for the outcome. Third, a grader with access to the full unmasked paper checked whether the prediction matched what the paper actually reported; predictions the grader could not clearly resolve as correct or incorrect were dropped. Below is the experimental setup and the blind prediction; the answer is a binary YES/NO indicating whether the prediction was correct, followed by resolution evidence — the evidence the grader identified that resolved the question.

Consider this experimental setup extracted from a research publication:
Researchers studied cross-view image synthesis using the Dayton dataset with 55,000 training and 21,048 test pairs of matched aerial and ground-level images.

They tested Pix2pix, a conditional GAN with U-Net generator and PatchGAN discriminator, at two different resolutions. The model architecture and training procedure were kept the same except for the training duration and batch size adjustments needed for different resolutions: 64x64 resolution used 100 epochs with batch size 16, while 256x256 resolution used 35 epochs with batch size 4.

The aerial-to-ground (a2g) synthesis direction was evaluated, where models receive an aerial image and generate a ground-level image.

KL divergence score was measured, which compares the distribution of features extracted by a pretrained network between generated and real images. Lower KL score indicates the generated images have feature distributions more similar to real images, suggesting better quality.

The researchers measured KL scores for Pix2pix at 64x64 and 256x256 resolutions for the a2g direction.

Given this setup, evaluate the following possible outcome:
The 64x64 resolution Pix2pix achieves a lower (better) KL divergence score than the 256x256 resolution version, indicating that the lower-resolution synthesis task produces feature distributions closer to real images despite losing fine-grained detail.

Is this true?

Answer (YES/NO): YES